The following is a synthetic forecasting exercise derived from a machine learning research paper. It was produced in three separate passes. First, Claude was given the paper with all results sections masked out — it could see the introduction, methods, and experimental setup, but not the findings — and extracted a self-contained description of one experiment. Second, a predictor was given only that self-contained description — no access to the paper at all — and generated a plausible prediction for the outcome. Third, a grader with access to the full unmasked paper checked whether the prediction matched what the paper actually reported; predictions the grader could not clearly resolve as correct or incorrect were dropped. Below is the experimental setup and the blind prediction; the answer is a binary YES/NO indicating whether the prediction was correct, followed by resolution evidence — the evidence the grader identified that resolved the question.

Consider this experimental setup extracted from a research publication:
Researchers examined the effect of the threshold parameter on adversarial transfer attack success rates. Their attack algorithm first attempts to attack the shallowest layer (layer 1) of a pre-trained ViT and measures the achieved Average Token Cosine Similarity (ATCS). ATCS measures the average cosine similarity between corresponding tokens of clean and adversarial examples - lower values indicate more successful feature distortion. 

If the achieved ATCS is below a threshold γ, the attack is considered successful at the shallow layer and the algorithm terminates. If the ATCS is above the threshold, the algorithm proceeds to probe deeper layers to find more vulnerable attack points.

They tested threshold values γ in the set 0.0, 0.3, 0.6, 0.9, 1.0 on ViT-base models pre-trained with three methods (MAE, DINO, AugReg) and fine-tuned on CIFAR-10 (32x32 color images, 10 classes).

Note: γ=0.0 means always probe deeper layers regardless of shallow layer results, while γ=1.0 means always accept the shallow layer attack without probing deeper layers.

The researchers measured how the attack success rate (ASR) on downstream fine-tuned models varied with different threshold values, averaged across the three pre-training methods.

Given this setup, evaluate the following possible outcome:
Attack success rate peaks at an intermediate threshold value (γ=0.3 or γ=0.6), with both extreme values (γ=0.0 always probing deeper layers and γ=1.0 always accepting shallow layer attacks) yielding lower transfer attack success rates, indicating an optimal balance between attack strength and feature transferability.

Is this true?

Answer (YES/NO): NO